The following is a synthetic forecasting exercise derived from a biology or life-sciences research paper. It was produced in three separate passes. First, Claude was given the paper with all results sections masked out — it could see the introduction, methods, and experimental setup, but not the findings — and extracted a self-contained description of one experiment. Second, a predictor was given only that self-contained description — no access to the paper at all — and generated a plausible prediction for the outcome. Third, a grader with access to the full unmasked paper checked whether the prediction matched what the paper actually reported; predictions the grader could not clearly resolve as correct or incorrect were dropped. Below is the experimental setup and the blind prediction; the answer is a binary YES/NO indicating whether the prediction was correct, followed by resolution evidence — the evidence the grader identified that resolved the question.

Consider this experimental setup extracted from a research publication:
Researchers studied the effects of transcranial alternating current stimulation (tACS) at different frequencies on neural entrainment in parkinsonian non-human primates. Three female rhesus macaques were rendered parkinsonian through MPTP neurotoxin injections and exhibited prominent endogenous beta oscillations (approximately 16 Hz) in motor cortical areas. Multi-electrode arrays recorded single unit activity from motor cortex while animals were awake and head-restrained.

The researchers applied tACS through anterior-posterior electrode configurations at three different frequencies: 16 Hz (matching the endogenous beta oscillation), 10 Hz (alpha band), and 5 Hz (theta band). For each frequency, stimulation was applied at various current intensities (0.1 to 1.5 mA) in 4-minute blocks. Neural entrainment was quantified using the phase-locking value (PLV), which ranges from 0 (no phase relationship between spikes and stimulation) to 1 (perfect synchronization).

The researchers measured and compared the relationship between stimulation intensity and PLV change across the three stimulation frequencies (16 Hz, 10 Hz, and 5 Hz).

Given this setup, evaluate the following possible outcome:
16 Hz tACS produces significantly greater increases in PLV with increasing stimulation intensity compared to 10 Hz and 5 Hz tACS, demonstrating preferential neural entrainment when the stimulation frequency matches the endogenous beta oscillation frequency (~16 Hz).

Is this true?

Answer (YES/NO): YES